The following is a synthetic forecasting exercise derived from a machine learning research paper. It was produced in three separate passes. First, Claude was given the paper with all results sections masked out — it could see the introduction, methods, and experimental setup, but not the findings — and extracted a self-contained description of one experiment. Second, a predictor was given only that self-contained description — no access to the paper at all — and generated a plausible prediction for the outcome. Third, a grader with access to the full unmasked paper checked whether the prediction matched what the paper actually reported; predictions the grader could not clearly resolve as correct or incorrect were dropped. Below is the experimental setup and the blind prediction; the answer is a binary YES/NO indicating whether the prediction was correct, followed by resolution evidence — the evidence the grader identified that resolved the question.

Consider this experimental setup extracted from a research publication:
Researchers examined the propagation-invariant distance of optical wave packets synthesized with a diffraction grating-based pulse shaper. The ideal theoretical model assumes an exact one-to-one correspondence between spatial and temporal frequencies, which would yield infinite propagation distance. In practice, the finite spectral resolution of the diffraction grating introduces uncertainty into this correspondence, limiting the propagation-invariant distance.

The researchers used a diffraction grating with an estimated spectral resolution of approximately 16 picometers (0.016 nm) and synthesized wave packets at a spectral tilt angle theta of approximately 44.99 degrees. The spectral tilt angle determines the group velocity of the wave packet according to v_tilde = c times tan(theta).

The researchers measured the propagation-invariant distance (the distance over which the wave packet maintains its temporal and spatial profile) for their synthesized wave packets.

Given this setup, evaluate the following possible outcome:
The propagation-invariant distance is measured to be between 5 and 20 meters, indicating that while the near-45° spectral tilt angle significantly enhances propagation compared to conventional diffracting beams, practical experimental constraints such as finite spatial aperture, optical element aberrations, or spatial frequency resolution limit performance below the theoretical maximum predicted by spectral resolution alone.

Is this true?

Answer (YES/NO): NO